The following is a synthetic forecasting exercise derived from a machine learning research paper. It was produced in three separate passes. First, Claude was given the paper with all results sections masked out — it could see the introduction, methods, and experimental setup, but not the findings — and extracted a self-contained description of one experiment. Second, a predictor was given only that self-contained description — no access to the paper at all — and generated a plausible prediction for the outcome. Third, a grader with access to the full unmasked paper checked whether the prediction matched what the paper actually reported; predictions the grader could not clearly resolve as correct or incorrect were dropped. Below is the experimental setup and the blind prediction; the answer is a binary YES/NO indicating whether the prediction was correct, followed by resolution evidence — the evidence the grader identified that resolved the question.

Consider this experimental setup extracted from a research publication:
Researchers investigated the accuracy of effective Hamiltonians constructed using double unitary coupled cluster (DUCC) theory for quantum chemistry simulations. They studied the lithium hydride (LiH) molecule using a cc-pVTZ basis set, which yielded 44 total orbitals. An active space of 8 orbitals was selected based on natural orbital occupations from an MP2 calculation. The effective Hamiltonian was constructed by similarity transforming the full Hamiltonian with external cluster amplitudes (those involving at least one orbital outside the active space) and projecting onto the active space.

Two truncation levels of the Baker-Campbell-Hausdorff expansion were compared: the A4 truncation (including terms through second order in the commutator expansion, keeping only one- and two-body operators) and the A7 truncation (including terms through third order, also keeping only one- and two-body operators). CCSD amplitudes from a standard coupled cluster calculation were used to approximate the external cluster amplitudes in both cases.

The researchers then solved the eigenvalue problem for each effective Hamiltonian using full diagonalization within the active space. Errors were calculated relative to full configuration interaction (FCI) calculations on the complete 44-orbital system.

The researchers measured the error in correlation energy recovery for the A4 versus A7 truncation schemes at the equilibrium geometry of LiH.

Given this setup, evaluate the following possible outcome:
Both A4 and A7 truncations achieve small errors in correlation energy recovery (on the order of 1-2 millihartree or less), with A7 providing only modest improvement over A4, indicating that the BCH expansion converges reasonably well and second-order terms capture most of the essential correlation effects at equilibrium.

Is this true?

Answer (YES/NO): NO